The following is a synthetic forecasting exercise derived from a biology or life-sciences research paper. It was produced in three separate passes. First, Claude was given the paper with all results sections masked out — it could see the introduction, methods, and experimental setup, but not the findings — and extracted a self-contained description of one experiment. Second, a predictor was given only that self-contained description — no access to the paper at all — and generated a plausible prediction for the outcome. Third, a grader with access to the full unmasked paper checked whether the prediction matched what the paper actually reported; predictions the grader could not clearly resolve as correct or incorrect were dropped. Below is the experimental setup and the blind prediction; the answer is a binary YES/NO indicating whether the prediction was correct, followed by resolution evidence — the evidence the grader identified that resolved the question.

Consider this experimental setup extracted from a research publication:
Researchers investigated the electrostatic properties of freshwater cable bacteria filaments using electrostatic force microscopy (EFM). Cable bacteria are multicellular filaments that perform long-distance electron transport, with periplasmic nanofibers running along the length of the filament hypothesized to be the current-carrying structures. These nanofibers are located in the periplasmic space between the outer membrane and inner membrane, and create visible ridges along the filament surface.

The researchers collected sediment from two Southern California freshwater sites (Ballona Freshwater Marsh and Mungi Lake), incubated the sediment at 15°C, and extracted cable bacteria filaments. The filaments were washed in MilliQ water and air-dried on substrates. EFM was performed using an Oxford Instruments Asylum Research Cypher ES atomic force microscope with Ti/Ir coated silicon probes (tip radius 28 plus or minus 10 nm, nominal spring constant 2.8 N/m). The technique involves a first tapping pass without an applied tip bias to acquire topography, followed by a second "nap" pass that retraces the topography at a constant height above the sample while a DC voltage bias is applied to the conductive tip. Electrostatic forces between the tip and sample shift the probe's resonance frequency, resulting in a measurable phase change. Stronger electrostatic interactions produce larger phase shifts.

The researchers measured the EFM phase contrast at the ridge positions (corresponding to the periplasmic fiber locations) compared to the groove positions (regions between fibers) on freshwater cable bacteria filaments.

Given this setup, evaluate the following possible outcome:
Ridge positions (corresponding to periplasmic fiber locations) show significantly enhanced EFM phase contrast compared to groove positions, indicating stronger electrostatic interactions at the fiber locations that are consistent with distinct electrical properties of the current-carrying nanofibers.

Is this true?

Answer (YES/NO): YES